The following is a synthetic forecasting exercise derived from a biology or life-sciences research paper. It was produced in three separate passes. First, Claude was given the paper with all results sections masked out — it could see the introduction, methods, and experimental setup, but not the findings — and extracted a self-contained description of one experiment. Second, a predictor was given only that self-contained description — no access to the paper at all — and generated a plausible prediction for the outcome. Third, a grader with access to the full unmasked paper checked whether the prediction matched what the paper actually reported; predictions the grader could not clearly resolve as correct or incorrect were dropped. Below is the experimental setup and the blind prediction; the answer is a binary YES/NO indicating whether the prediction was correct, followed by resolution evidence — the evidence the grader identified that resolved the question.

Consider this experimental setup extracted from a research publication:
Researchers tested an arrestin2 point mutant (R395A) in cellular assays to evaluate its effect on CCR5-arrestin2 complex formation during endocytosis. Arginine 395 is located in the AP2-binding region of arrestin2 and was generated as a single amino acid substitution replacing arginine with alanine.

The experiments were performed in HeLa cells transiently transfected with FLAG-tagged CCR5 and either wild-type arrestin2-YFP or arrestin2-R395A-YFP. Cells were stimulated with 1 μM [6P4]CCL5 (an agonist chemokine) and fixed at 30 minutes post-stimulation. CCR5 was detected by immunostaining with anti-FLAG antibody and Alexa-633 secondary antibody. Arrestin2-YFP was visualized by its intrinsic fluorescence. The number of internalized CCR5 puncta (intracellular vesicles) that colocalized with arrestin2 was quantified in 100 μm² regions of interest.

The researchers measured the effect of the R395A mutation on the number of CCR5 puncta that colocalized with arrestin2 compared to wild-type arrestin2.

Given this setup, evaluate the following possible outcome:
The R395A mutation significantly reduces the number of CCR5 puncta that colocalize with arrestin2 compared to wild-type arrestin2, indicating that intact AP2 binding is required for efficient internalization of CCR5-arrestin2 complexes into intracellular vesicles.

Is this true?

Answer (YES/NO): NO